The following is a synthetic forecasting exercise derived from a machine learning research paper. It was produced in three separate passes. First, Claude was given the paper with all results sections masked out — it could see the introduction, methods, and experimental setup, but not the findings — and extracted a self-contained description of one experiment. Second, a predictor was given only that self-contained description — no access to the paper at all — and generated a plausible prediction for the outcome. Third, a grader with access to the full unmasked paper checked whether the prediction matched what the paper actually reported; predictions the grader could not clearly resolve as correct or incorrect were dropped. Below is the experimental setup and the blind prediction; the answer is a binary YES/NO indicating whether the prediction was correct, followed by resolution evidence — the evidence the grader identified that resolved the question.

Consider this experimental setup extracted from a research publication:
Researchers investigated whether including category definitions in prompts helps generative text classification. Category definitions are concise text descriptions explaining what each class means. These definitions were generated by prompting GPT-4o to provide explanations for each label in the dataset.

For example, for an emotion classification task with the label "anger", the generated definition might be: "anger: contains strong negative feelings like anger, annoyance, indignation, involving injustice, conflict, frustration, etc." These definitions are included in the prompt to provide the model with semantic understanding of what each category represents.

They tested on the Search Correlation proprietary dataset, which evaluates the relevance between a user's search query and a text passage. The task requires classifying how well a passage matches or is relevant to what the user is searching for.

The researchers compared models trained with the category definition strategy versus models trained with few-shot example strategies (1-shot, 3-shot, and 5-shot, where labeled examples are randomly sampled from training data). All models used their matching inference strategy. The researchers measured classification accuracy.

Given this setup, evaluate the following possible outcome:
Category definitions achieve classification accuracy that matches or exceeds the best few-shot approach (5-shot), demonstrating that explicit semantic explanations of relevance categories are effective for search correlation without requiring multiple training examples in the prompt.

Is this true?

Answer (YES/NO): YES